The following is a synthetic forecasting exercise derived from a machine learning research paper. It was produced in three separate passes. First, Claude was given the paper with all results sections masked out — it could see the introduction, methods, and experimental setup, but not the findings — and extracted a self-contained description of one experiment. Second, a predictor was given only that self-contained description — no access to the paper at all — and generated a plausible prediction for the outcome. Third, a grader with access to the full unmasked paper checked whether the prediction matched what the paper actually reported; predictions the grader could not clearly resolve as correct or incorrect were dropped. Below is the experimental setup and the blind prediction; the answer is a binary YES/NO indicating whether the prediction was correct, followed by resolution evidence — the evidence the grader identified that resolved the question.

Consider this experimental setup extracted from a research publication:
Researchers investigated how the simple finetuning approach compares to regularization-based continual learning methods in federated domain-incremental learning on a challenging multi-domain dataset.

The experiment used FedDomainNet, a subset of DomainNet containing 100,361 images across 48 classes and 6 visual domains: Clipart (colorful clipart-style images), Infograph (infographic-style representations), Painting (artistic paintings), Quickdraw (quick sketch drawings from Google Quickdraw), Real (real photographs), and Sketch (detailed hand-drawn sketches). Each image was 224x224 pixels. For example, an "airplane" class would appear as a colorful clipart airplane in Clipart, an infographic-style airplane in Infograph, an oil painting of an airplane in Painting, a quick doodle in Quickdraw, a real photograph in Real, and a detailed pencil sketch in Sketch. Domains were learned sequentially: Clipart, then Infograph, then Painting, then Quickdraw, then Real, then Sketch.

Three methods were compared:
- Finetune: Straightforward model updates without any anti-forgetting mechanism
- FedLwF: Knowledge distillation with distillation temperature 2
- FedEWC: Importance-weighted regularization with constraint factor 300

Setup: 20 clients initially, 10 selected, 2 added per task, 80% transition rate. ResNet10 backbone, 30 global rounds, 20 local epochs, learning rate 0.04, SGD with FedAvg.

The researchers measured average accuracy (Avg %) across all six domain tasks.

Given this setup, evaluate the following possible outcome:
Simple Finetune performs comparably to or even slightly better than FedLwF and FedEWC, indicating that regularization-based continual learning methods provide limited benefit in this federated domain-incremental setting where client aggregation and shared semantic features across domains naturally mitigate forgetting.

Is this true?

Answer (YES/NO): YES